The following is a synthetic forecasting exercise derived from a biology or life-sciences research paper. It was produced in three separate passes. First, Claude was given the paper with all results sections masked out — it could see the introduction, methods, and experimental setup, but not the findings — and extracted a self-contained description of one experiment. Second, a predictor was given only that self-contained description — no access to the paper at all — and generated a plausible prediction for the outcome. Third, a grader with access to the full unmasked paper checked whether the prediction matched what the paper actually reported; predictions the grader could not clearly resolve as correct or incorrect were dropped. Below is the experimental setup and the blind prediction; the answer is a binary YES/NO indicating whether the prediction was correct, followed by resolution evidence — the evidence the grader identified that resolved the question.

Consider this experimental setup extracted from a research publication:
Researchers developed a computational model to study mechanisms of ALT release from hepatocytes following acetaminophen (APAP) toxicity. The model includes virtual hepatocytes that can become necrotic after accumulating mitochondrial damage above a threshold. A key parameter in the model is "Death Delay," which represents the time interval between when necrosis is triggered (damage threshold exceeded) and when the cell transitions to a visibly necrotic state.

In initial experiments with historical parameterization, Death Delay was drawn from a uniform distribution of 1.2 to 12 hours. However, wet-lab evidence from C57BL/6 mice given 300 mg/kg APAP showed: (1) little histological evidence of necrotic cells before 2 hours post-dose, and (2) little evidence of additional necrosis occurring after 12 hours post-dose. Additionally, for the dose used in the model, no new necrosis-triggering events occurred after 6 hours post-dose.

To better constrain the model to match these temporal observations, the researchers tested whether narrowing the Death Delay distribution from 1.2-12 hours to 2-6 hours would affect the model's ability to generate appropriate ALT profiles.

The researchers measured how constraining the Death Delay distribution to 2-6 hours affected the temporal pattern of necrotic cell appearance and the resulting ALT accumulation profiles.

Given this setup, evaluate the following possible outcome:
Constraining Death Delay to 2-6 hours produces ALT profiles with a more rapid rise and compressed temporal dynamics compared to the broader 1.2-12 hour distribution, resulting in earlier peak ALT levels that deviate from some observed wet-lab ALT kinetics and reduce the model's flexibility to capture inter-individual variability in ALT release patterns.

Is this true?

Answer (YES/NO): NO